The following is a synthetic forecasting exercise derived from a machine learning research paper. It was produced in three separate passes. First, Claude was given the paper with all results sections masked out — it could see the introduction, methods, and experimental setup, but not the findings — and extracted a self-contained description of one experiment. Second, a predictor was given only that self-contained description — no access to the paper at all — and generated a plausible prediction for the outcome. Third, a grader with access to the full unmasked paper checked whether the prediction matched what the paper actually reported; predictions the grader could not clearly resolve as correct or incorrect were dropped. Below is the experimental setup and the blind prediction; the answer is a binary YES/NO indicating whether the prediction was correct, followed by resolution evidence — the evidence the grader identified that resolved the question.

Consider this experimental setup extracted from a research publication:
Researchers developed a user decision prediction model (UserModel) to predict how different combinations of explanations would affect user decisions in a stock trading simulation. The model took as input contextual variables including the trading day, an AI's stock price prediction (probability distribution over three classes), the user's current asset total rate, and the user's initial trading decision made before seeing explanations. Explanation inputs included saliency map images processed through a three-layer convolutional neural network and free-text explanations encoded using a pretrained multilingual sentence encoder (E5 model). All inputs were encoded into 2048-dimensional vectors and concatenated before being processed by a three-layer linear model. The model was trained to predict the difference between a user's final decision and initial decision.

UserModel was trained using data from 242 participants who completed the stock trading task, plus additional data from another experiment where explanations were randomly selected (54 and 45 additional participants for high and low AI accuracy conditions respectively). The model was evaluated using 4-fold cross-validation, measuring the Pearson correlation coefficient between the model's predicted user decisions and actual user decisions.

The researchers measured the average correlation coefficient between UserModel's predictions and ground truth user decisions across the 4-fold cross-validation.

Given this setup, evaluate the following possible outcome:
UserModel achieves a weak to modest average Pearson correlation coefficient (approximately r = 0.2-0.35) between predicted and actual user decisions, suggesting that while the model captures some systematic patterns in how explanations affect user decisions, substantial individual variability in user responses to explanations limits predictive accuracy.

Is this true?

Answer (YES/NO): NO